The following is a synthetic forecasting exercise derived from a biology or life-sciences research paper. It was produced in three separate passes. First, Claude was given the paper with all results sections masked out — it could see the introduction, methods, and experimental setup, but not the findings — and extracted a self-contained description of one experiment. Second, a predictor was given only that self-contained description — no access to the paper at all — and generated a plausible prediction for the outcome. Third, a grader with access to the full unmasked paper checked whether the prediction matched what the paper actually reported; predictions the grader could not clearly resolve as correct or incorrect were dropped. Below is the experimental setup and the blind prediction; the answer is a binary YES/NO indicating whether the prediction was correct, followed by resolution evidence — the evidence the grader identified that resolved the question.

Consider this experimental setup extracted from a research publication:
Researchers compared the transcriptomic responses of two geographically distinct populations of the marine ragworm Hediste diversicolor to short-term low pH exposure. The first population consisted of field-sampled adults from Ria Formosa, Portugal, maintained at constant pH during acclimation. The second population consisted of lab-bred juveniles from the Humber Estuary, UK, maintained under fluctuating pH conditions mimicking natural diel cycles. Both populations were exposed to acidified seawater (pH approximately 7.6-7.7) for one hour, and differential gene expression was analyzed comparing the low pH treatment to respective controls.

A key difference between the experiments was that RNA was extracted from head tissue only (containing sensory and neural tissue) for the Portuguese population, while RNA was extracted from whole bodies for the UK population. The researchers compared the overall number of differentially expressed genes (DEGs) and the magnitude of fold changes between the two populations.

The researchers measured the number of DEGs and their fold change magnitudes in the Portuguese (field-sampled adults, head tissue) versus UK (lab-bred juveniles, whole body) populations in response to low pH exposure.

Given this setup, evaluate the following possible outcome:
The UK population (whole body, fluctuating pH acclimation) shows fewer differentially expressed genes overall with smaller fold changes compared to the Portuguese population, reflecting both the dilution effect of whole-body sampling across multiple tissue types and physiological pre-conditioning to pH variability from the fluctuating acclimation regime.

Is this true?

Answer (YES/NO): NO